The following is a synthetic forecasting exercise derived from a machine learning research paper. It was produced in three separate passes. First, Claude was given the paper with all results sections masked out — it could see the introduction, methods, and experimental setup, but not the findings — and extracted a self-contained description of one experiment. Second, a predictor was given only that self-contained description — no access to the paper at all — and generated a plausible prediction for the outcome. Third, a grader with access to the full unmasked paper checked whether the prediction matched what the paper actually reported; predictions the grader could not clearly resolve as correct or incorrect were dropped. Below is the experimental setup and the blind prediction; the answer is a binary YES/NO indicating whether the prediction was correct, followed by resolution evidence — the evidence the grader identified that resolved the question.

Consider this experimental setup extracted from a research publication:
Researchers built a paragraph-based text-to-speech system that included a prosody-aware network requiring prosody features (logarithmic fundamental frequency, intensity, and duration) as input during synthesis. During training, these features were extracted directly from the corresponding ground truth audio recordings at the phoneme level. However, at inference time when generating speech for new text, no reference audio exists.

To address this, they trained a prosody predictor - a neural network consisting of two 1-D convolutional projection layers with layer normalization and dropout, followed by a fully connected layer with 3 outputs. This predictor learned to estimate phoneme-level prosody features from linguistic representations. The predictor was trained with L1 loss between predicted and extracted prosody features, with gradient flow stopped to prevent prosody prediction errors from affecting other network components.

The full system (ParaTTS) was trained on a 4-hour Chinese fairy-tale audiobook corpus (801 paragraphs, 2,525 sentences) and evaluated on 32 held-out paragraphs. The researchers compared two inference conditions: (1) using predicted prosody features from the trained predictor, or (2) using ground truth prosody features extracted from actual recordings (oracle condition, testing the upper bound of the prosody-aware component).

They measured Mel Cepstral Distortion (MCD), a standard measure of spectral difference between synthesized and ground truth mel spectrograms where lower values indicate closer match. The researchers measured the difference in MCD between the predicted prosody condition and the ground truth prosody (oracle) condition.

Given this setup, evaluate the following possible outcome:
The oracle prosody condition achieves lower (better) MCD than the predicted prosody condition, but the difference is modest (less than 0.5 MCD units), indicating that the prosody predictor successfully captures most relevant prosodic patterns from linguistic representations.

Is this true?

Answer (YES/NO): YES